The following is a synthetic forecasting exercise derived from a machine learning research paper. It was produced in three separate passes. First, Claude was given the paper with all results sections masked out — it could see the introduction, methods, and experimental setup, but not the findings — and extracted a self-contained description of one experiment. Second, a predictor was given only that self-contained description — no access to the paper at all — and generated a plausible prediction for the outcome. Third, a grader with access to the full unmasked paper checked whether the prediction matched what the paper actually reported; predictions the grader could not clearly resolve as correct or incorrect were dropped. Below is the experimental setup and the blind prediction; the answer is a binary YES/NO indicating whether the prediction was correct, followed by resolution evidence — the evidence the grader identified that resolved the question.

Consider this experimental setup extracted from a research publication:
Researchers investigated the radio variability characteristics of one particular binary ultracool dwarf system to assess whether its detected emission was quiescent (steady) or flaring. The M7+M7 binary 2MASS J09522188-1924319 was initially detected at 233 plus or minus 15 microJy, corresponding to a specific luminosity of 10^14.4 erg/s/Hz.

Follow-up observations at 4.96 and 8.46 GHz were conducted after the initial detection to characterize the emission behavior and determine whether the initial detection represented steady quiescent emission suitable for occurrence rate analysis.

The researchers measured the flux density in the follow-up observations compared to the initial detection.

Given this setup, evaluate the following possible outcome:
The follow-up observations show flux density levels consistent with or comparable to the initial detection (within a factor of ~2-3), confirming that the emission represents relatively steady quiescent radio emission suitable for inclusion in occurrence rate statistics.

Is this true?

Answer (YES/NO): NO